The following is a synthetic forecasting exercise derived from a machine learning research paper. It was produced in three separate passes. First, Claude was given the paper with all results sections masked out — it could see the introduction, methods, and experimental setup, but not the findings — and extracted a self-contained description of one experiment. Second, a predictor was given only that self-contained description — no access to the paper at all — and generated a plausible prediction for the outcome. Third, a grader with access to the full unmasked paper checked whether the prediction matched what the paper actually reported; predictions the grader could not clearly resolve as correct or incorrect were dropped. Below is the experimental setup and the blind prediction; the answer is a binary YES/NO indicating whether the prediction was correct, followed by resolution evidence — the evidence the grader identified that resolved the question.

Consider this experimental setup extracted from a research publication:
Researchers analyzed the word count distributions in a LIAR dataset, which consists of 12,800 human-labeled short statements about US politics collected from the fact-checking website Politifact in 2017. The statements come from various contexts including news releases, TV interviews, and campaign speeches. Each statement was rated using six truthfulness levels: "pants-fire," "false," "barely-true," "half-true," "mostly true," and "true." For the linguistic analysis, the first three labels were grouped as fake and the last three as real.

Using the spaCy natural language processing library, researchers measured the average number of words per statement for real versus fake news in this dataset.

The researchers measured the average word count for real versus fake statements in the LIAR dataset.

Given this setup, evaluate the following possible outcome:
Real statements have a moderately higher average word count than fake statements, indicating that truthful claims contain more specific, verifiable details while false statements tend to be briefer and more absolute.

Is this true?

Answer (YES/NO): NO